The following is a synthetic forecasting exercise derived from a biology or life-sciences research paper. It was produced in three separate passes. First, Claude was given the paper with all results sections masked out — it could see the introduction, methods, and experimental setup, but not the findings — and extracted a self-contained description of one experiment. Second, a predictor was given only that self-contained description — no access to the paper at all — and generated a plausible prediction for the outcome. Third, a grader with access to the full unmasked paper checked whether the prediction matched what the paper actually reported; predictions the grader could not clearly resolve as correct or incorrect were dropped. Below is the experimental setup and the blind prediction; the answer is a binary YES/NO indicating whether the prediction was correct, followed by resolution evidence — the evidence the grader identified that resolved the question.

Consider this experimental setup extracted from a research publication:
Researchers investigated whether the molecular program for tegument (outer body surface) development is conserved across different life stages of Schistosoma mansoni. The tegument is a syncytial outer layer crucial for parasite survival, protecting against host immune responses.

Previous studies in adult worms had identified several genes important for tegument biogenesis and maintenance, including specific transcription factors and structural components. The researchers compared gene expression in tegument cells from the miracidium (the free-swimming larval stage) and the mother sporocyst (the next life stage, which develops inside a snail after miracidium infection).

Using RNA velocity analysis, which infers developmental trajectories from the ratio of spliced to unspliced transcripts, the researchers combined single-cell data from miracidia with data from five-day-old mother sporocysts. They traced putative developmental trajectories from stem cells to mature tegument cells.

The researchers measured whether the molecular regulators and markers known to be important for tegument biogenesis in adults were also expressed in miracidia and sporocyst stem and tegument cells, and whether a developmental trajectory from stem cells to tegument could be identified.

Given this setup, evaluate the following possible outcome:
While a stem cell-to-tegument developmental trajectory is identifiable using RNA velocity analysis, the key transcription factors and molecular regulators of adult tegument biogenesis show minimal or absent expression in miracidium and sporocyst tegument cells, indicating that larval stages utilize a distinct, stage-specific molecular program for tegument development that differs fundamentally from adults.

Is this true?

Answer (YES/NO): NO